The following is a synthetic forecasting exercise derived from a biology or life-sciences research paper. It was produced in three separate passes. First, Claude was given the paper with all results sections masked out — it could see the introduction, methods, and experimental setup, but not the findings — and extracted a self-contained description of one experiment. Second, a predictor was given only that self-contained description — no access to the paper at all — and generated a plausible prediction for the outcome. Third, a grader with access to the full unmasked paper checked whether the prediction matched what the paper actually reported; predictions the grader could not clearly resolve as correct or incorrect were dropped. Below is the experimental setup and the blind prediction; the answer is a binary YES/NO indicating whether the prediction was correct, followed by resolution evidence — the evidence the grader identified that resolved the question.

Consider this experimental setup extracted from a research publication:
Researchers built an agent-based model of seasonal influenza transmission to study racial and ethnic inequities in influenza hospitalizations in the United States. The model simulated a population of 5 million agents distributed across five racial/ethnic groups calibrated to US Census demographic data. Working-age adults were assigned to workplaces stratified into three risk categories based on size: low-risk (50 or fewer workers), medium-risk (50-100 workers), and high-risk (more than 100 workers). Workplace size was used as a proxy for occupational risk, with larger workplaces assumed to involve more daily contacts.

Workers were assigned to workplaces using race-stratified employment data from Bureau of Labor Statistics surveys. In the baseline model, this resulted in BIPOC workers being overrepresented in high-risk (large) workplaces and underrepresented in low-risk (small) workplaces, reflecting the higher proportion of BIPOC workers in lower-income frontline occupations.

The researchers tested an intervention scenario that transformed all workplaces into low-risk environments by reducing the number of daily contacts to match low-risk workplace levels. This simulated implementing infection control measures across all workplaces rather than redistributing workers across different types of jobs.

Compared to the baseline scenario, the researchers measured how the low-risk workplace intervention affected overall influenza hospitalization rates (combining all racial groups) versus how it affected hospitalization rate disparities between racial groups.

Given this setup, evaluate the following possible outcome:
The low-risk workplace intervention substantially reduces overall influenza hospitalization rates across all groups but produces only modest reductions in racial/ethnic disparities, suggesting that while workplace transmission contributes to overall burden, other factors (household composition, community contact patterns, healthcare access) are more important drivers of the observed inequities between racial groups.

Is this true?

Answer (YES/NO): NO